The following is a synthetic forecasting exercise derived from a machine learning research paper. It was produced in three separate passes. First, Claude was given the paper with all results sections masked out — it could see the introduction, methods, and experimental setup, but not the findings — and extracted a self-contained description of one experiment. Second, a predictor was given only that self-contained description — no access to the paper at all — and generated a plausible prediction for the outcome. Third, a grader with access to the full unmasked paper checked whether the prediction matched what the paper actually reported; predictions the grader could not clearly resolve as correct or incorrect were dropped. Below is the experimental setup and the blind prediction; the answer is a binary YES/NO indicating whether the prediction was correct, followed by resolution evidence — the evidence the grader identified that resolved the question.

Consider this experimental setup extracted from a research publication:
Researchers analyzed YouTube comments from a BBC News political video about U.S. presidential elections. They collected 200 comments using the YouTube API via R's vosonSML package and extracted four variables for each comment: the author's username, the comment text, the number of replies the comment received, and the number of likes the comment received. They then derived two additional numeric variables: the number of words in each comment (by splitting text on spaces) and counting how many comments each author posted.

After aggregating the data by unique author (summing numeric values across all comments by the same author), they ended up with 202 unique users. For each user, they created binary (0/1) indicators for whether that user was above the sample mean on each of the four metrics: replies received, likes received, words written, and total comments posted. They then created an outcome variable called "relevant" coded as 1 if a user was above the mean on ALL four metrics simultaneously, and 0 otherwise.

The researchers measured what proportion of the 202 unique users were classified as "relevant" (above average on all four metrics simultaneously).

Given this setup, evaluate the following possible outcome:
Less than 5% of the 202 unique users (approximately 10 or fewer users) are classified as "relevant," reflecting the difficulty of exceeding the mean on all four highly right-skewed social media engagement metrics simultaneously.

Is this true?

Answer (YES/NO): YES